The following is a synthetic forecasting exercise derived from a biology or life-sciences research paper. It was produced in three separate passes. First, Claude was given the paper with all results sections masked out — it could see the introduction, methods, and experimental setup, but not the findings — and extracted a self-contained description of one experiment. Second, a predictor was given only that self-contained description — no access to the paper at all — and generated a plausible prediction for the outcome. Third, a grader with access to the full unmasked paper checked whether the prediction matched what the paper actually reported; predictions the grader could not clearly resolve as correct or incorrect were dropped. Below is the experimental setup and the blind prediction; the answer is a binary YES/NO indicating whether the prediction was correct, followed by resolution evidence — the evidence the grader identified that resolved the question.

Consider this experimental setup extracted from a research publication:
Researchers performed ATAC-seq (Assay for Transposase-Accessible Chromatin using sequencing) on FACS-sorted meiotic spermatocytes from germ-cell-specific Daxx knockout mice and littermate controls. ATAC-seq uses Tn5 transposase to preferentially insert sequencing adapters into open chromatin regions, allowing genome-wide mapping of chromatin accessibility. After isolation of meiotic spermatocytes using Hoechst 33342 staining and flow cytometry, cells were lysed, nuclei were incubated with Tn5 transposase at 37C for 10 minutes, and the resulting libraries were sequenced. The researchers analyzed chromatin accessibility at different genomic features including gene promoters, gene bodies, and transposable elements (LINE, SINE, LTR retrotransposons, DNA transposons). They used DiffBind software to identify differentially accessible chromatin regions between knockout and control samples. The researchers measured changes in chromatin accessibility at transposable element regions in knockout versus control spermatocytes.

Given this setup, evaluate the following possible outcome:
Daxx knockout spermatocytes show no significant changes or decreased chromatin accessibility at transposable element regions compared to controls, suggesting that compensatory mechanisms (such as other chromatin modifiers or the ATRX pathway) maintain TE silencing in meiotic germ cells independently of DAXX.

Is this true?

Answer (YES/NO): NO